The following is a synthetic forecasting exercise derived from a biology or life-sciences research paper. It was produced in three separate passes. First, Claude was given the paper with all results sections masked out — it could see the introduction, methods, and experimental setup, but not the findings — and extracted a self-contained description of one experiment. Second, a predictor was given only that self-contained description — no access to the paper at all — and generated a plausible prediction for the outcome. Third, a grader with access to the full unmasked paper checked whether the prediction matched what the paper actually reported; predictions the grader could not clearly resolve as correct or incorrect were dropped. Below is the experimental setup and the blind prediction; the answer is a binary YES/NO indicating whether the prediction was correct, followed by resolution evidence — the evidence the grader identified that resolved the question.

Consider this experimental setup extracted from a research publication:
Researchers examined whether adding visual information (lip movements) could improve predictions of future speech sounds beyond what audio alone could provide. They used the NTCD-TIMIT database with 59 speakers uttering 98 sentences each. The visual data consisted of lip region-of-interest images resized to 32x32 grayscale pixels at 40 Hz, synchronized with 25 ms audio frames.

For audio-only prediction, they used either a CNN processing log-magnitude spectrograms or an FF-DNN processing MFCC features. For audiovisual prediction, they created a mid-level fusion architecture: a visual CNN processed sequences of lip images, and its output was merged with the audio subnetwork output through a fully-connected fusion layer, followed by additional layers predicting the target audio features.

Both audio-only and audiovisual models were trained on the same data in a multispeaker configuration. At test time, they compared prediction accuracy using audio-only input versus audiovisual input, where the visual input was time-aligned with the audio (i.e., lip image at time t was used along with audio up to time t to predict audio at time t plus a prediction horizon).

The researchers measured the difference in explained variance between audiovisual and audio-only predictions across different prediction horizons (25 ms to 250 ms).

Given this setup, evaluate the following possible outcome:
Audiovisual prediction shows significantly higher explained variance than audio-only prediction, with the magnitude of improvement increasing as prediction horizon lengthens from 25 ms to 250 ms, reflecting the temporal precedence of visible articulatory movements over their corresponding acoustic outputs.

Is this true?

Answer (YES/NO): NO